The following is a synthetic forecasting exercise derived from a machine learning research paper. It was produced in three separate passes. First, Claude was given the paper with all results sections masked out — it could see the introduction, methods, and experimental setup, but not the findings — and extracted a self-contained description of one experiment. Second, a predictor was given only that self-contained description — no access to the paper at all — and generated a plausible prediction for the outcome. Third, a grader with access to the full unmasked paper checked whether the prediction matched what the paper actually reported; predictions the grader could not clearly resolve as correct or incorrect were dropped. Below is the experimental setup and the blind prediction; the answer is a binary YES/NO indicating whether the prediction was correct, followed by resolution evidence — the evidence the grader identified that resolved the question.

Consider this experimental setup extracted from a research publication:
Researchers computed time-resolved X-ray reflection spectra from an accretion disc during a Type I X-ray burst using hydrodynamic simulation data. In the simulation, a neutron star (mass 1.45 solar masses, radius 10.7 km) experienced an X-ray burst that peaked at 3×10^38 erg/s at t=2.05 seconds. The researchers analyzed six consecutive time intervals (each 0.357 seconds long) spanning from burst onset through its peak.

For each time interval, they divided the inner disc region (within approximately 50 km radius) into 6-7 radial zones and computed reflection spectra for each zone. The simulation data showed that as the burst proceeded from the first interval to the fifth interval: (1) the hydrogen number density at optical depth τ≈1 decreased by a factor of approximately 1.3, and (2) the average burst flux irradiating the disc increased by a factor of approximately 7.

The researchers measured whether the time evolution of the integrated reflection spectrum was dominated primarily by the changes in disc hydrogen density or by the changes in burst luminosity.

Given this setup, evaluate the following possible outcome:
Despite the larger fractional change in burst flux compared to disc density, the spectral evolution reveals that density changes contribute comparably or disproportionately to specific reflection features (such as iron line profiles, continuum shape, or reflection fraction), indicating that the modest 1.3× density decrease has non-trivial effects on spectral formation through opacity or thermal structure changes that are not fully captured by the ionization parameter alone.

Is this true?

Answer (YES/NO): NO